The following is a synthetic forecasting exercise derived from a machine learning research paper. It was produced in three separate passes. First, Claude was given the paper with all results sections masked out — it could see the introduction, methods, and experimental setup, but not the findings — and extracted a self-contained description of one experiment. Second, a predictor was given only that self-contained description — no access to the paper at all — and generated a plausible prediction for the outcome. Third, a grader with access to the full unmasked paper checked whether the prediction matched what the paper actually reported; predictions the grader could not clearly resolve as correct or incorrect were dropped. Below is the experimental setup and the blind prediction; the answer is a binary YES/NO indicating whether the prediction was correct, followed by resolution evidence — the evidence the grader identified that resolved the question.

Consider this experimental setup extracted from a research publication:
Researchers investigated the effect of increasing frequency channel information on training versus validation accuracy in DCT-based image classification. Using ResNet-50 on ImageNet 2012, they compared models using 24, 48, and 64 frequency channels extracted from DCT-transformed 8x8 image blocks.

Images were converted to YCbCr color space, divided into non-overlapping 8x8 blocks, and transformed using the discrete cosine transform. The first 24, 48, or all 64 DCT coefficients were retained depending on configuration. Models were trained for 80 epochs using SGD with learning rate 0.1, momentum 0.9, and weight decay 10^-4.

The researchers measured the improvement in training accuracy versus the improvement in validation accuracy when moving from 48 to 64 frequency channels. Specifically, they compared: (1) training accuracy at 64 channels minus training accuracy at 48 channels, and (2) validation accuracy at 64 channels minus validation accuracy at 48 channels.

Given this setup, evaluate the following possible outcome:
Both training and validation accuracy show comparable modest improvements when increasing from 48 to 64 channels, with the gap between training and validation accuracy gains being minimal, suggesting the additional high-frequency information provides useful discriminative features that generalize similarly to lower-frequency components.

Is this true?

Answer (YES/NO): NO